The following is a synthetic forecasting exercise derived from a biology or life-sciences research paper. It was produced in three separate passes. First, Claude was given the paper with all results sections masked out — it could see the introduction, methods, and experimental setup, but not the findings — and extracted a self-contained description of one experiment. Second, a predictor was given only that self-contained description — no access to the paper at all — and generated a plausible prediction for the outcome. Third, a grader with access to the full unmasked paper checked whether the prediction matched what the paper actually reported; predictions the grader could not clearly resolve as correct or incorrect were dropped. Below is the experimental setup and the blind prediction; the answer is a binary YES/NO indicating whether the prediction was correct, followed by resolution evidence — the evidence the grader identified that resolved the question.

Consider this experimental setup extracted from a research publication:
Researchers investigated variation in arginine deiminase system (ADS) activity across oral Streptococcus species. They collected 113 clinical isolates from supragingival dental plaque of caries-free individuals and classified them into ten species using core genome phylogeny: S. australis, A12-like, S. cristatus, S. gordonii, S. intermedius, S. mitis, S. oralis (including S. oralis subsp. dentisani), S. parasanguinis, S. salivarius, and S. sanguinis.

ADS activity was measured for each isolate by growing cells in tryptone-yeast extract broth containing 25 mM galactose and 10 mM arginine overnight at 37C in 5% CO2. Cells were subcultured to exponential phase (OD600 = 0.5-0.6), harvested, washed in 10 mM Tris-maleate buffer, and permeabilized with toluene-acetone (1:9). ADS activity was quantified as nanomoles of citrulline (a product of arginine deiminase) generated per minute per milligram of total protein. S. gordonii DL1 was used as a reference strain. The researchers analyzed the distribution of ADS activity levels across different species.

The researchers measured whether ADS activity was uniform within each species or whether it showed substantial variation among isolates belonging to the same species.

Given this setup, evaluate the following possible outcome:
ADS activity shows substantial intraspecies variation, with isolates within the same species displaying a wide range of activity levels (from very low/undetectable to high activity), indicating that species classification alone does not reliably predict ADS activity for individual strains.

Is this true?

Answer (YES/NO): YES